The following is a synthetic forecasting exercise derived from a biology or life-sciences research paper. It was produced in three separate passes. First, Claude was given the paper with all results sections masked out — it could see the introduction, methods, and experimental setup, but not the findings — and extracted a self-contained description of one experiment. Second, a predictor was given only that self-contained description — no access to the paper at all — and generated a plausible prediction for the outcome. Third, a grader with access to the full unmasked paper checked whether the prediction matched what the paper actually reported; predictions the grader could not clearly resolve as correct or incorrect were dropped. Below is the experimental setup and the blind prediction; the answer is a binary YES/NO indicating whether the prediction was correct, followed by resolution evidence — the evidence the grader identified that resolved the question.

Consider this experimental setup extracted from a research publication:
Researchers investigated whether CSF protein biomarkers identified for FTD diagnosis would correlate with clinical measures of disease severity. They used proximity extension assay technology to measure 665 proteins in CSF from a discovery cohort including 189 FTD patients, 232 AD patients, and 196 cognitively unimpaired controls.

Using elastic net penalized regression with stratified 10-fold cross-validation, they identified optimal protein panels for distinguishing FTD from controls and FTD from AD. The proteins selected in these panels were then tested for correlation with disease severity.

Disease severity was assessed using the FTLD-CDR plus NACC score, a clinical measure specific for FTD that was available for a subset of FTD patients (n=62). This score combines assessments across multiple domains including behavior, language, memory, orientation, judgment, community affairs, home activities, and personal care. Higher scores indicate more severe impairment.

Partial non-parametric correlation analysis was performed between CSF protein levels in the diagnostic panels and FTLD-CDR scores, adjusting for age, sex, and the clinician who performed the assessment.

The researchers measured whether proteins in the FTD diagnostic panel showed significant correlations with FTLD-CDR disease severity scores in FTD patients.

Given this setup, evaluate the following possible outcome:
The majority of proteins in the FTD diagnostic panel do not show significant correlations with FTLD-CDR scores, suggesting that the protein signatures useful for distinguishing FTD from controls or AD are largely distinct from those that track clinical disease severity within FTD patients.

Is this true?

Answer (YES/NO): YES